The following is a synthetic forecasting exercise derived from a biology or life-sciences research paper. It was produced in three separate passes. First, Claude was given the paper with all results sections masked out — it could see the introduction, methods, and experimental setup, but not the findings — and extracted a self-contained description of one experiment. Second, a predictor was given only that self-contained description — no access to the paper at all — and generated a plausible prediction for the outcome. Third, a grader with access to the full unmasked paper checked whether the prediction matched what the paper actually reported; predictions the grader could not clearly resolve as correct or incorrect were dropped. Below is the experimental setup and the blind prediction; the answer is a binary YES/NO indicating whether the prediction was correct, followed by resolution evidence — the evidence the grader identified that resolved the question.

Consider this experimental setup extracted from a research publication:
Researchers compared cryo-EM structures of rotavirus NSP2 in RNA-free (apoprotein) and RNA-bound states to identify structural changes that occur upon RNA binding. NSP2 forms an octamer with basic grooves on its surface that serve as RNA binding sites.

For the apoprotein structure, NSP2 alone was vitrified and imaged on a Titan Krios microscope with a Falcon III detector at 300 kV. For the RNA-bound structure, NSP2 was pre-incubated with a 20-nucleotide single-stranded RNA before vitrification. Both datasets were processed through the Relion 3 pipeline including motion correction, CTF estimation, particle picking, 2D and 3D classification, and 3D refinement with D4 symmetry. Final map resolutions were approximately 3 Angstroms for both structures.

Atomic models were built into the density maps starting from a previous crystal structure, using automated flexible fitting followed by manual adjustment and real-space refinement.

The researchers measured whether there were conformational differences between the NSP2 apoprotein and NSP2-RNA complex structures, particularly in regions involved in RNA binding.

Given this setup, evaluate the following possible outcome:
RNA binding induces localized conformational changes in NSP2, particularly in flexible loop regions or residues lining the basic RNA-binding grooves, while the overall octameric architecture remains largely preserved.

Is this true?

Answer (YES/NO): NO